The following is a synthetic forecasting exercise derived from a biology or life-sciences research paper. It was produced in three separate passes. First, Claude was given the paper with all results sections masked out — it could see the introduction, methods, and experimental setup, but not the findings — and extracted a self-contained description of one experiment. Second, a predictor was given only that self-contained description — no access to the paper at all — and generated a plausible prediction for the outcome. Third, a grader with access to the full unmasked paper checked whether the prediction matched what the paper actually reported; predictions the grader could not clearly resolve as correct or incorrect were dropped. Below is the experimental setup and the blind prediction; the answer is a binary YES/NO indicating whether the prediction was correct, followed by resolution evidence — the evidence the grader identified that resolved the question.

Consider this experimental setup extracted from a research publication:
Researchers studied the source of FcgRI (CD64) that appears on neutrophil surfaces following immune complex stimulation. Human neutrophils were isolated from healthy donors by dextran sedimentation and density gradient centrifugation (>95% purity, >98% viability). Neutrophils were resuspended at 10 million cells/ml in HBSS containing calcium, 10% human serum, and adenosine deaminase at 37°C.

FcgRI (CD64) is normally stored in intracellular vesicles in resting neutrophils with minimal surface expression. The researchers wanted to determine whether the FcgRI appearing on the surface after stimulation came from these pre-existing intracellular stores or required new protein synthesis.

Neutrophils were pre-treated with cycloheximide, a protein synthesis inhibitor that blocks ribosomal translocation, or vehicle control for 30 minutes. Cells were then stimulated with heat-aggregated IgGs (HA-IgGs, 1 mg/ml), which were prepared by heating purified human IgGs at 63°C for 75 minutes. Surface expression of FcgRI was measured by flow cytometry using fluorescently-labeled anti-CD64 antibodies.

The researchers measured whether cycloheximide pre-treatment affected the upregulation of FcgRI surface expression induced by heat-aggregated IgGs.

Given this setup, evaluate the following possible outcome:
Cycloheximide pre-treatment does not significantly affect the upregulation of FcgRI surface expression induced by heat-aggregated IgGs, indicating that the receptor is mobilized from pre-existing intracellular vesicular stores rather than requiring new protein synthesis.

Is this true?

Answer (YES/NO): YES